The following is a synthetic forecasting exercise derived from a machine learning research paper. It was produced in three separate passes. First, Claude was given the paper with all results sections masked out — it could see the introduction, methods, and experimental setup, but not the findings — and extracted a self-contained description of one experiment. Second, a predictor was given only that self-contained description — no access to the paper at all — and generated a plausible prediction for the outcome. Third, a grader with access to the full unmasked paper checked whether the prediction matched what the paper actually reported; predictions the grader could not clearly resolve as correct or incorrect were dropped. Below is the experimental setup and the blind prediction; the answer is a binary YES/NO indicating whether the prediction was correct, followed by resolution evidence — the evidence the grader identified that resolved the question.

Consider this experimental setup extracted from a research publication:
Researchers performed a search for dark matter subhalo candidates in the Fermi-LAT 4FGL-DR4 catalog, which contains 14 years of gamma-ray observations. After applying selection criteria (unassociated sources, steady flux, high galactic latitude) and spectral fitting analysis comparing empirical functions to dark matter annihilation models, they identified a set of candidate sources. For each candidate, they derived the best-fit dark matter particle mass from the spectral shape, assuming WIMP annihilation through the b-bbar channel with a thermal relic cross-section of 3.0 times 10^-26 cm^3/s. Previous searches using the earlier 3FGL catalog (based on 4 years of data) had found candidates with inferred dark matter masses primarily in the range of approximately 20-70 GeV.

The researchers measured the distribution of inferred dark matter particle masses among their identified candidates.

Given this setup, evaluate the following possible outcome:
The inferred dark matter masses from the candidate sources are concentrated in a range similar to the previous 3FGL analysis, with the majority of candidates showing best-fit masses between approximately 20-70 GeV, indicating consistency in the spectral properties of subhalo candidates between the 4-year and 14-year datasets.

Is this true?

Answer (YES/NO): NO